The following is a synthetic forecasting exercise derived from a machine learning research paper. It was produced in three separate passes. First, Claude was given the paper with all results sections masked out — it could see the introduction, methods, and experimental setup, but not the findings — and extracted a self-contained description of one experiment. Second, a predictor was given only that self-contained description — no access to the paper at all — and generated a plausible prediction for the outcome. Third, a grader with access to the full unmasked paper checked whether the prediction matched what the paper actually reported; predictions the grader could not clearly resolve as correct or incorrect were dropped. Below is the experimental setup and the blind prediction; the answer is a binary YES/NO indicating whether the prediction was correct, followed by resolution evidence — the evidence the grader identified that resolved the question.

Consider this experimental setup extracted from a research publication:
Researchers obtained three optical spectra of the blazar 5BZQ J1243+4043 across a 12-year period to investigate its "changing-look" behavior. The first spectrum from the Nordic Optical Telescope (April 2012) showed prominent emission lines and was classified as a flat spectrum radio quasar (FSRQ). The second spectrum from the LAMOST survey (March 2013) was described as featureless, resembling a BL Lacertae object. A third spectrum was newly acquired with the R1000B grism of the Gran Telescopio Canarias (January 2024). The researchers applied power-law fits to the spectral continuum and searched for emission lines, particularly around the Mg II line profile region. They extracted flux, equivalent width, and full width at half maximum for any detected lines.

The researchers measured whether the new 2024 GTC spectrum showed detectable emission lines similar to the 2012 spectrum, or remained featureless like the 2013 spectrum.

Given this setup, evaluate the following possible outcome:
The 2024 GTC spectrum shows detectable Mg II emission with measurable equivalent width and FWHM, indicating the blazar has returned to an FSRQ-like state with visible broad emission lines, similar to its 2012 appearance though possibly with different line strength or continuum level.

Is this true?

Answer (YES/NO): YES